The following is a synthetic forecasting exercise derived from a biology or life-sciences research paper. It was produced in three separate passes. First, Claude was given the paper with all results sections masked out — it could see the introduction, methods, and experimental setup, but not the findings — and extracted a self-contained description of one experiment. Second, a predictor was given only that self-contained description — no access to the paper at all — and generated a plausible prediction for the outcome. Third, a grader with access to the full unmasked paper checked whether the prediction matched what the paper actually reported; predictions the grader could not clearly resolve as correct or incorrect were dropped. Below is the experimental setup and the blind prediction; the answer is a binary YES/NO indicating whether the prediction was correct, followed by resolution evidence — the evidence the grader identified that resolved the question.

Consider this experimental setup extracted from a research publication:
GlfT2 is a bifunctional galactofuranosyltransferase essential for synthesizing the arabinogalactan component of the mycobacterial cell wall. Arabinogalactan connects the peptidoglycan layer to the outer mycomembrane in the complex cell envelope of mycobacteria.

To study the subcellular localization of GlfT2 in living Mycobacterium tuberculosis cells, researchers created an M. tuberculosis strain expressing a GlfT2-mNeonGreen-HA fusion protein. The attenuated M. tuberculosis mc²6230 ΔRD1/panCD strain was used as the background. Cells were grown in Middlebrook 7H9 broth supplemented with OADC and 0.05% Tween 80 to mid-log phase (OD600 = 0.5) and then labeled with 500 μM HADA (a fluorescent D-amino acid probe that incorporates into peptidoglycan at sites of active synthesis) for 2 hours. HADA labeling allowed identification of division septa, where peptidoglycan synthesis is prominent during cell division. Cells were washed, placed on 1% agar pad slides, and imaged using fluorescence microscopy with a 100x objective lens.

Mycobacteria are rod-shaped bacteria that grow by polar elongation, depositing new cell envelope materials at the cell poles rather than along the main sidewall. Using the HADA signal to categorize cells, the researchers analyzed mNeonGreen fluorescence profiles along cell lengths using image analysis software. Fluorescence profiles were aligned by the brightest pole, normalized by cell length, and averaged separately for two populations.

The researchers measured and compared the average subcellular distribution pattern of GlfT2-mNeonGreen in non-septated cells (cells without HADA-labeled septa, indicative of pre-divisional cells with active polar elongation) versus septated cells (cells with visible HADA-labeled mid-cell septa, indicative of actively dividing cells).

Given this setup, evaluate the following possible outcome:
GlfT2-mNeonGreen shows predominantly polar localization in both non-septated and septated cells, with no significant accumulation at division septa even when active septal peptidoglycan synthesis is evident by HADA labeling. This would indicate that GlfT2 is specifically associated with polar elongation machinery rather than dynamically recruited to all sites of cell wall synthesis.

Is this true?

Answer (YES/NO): YES